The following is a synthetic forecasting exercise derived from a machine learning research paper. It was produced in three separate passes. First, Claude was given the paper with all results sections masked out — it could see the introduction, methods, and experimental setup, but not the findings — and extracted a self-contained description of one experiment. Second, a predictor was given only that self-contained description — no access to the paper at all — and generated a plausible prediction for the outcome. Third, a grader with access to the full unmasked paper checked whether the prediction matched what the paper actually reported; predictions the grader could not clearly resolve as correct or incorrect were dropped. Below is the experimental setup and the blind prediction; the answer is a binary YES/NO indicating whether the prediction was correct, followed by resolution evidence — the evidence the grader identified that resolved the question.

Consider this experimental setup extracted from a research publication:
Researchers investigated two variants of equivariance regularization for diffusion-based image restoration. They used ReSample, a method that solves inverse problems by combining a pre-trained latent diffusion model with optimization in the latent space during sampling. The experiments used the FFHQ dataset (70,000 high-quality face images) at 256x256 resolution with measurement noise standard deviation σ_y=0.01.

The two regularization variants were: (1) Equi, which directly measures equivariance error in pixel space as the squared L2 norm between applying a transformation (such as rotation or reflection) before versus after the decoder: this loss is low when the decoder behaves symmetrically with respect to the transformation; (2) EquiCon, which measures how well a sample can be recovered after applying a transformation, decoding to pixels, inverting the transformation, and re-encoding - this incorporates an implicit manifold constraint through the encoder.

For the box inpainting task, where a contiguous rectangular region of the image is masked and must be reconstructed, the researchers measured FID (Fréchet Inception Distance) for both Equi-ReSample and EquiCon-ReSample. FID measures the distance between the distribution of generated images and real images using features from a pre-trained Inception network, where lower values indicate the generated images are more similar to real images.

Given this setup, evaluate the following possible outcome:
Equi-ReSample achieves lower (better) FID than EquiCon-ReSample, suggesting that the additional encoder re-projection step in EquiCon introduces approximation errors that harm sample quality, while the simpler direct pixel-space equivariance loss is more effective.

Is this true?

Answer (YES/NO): YES